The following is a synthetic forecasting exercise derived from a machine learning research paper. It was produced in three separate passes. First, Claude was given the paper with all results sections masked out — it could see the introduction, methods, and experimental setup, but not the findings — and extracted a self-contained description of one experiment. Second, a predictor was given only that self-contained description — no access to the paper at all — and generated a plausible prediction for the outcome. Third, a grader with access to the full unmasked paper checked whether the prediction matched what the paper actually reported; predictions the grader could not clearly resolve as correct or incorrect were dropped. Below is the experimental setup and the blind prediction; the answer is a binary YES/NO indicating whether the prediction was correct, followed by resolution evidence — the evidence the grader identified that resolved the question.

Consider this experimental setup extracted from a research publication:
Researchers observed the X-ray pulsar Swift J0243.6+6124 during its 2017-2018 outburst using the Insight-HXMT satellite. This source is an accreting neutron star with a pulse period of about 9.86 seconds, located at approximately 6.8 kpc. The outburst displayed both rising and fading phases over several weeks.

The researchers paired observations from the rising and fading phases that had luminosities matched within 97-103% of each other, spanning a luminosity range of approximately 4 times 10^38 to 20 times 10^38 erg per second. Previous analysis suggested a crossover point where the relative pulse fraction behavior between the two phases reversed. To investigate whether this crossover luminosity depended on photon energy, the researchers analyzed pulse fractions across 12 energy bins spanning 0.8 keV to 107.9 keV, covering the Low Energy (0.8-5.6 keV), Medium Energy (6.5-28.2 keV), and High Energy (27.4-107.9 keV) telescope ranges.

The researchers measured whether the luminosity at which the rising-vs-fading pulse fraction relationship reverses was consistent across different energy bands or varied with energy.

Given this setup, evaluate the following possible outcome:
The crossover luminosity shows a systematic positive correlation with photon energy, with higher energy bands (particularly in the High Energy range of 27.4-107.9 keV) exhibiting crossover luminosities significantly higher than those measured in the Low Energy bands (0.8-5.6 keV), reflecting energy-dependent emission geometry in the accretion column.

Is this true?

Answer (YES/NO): NO